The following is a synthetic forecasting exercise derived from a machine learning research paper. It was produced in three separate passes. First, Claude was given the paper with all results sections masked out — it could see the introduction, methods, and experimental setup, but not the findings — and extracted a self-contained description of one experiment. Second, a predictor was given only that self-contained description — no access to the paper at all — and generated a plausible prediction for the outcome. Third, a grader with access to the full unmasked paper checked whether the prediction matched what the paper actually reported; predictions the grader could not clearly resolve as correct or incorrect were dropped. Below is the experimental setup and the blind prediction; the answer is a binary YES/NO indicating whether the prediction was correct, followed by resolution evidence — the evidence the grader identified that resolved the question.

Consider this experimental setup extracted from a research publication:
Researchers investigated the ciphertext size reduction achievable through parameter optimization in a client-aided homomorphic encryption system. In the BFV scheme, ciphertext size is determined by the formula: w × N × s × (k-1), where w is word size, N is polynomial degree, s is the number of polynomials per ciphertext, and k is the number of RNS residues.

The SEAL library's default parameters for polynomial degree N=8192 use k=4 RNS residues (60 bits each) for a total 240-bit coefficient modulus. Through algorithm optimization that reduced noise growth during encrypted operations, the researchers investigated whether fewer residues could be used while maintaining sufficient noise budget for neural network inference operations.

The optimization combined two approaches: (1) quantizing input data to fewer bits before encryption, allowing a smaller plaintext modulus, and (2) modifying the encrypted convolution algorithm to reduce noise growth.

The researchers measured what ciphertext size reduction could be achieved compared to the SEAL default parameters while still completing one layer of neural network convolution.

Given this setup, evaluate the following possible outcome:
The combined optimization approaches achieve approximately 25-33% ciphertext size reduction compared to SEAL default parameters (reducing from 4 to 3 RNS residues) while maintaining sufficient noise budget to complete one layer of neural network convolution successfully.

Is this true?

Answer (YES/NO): NO